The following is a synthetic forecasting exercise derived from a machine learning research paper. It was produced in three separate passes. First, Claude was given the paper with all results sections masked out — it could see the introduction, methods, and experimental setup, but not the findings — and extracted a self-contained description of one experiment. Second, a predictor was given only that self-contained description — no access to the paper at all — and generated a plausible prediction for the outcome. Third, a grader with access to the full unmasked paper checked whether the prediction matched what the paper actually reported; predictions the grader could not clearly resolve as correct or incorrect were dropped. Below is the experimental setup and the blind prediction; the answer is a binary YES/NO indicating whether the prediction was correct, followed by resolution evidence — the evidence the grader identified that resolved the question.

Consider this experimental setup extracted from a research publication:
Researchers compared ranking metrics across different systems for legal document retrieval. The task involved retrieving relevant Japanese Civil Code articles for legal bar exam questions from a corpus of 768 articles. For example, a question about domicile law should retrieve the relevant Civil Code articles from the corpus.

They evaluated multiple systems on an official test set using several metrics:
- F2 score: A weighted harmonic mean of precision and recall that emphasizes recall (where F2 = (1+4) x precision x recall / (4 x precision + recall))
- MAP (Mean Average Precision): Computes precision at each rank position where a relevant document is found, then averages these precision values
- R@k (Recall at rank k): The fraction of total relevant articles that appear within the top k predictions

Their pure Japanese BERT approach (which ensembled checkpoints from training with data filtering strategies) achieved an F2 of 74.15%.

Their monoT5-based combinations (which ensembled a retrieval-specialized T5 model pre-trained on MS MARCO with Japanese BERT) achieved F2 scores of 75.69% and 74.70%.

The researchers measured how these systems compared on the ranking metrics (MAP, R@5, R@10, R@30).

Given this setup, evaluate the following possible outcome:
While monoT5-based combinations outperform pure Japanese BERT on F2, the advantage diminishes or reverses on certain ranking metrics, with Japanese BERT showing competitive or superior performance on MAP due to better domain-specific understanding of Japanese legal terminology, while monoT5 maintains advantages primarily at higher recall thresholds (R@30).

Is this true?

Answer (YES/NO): NO